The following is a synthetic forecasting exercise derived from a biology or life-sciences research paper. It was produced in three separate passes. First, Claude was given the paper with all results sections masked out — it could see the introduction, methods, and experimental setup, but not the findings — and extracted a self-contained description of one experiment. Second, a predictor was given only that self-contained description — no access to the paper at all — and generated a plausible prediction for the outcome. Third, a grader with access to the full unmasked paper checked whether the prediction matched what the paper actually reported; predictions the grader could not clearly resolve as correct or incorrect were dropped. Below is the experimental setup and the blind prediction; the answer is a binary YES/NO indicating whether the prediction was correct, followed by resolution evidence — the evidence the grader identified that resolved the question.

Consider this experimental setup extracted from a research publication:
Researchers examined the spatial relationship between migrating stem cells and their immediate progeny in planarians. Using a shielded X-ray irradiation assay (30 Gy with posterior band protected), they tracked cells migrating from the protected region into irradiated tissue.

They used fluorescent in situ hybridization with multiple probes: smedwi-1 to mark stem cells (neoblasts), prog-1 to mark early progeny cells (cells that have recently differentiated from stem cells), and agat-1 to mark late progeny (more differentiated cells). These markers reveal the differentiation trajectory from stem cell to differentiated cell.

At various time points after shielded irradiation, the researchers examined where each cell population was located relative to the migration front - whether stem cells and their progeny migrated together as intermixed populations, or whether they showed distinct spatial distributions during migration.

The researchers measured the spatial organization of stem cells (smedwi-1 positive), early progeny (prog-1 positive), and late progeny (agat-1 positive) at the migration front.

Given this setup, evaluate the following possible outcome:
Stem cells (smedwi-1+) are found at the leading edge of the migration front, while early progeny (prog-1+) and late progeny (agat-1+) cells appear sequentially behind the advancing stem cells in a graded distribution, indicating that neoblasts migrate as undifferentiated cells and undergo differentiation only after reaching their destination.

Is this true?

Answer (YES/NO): NO